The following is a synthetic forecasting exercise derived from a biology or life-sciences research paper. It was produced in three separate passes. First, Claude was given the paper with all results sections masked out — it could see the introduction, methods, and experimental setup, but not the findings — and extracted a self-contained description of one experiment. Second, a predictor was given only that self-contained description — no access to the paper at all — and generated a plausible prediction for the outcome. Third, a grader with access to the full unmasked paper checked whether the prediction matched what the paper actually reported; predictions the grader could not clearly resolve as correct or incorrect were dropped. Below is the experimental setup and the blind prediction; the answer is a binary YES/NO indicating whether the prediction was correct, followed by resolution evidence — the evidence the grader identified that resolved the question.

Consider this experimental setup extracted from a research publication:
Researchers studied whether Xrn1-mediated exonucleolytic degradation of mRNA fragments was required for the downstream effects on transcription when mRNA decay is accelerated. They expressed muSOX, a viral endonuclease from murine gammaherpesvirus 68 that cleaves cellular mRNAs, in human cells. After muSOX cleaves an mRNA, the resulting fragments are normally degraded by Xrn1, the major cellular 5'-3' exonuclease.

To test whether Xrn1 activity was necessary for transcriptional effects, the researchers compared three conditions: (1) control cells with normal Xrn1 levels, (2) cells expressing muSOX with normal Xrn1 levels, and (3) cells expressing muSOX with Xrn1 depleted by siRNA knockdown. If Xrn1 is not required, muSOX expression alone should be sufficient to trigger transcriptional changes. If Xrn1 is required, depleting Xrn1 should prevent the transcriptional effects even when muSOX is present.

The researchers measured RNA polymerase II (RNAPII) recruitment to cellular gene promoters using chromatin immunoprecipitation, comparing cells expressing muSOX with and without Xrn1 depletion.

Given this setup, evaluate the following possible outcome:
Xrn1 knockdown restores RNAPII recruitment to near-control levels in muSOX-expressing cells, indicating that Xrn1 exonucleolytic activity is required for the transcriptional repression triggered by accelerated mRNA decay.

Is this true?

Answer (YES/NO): YES